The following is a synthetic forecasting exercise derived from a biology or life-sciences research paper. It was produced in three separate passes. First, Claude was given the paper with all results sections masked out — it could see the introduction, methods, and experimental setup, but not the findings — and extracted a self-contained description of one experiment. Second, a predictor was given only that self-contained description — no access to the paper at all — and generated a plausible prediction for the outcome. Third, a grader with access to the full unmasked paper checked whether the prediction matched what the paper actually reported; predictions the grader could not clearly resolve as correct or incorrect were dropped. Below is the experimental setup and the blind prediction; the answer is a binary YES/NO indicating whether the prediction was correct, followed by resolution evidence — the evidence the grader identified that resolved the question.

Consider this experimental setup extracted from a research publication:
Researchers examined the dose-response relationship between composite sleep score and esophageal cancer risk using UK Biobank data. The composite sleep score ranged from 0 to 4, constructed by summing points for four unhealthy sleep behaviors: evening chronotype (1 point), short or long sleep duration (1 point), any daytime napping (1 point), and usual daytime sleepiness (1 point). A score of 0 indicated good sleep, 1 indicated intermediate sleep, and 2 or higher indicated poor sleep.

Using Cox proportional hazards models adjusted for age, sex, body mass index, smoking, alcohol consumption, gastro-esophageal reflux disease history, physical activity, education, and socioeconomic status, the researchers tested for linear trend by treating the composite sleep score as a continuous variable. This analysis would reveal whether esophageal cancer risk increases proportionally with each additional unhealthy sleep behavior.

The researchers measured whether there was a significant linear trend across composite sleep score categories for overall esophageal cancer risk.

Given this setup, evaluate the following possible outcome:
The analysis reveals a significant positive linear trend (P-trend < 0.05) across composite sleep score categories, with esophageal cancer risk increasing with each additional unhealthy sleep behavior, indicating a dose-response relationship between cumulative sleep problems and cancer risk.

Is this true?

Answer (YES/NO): YES